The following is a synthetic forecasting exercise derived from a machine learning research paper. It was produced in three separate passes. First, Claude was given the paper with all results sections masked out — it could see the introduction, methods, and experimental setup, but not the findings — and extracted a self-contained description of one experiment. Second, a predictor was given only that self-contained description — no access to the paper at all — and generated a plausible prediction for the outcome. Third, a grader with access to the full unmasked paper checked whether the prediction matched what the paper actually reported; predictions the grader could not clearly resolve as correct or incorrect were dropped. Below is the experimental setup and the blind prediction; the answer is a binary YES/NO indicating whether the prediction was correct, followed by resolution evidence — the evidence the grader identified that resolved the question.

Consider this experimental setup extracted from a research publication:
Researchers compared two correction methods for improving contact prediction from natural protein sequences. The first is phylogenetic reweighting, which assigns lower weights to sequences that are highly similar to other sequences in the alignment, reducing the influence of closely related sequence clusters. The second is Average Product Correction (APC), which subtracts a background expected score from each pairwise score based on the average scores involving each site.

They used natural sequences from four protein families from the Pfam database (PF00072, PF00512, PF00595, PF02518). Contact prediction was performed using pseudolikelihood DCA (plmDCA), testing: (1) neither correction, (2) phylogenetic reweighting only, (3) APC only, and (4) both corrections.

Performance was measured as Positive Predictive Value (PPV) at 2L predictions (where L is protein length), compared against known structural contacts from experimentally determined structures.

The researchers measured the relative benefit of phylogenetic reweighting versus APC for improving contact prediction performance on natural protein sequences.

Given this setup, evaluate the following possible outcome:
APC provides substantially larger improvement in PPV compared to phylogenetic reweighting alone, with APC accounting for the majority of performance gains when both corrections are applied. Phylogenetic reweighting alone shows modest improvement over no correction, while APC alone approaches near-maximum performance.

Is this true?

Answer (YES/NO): YES